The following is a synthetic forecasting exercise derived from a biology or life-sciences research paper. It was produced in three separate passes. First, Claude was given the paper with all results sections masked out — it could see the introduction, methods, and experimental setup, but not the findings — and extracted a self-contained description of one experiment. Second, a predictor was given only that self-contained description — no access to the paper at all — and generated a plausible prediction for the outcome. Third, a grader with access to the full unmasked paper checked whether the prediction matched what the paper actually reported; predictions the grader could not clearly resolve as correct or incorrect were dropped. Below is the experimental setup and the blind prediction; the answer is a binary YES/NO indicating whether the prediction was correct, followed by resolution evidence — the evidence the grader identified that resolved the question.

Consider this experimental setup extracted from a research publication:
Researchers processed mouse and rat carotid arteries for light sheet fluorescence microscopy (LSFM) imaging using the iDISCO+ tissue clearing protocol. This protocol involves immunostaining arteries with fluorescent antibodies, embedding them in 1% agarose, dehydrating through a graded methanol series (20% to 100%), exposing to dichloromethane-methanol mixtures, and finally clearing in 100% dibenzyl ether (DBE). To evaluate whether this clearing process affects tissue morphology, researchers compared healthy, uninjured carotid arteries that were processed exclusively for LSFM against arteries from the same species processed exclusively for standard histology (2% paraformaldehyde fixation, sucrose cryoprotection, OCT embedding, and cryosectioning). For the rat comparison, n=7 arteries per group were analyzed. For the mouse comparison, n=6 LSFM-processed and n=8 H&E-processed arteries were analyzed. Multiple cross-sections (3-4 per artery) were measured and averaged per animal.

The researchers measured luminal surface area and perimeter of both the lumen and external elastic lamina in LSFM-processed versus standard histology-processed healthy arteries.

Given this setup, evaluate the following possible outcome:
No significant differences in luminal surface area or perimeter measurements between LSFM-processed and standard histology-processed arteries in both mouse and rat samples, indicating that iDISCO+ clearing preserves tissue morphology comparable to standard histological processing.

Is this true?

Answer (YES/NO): YES